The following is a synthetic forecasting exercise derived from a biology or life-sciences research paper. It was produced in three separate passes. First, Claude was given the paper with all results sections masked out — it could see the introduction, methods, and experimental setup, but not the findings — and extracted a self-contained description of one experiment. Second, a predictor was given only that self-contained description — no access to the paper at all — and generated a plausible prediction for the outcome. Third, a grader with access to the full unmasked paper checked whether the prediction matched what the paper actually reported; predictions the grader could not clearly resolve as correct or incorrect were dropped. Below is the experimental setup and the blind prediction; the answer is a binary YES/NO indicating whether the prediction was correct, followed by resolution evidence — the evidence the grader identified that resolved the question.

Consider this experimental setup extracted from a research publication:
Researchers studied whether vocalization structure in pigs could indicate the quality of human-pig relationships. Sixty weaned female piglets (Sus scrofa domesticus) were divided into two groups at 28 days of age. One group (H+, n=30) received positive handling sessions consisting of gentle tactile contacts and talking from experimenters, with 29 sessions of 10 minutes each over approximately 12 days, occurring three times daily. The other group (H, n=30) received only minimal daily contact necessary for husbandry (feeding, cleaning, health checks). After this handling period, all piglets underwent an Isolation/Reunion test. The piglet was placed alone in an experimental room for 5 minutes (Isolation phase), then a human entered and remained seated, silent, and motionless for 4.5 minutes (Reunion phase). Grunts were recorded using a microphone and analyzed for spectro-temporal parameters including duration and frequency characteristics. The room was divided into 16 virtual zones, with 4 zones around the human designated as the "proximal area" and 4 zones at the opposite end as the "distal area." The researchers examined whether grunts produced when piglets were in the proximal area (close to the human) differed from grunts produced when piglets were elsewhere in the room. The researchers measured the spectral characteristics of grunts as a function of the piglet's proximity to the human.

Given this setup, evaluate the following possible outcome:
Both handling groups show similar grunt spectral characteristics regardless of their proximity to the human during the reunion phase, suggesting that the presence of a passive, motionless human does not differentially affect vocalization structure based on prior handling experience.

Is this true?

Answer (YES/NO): NO